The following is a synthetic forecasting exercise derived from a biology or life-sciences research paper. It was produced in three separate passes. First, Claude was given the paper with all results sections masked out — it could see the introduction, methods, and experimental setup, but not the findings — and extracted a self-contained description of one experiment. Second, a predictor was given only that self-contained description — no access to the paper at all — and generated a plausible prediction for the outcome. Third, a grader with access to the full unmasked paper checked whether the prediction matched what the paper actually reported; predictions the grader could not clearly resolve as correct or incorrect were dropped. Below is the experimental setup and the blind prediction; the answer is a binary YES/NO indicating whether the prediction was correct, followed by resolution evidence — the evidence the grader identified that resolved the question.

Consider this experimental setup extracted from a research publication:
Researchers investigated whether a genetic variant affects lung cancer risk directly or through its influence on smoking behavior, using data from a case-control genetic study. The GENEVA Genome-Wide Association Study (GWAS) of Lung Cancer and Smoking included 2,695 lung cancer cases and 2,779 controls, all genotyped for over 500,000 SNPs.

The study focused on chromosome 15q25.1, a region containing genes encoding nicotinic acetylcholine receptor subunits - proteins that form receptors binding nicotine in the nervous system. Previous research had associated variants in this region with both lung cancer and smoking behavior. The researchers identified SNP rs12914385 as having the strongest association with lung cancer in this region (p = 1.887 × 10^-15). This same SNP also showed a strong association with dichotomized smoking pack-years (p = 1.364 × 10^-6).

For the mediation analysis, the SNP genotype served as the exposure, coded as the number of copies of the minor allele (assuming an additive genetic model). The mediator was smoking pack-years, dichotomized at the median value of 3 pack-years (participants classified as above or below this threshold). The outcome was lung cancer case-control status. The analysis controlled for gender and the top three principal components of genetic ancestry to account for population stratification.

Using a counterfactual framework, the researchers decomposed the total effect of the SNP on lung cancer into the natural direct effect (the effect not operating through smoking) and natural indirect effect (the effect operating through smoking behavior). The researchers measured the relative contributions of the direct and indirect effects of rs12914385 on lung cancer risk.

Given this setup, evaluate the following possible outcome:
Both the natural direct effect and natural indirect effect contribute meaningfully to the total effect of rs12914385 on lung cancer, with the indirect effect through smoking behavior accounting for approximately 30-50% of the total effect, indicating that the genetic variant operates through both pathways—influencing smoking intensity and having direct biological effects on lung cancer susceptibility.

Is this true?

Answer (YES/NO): NO